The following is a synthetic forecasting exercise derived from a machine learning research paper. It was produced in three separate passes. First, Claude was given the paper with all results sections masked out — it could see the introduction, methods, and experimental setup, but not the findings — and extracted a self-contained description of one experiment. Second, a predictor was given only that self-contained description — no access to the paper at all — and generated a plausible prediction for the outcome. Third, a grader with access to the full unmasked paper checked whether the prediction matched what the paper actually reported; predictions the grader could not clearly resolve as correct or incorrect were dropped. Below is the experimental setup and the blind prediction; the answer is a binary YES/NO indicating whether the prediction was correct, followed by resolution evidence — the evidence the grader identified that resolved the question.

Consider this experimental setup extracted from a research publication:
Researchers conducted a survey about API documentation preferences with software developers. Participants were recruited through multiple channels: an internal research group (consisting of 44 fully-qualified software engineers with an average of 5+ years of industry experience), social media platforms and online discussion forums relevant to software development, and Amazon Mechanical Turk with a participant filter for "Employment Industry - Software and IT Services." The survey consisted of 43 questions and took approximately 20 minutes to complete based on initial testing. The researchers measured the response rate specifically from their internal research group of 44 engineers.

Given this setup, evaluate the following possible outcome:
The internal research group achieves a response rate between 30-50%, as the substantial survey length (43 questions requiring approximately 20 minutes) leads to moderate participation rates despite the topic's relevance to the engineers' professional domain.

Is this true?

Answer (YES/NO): YES